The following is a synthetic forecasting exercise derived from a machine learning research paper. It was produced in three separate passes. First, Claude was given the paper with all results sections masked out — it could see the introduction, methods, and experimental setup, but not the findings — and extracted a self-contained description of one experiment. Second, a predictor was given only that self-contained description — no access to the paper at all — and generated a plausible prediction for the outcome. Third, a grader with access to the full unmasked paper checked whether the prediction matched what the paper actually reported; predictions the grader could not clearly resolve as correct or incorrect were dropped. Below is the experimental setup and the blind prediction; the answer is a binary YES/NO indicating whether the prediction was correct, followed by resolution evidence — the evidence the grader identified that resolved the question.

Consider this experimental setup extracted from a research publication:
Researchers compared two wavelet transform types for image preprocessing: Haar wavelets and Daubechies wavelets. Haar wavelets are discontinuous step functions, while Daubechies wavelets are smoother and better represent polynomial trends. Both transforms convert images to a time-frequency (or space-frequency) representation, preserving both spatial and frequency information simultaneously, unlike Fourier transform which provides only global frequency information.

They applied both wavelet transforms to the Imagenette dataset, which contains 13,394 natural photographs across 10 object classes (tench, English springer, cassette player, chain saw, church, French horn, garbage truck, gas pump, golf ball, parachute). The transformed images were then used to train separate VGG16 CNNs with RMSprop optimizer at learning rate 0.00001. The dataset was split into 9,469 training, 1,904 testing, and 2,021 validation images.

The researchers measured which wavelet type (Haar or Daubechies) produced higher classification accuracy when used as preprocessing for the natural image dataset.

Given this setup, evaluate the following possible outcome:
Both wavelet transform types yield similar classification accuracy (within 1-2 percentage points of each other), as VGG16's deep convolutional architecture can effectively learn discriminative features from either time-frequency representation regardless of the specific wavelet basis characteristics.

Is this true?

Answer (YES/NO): NO